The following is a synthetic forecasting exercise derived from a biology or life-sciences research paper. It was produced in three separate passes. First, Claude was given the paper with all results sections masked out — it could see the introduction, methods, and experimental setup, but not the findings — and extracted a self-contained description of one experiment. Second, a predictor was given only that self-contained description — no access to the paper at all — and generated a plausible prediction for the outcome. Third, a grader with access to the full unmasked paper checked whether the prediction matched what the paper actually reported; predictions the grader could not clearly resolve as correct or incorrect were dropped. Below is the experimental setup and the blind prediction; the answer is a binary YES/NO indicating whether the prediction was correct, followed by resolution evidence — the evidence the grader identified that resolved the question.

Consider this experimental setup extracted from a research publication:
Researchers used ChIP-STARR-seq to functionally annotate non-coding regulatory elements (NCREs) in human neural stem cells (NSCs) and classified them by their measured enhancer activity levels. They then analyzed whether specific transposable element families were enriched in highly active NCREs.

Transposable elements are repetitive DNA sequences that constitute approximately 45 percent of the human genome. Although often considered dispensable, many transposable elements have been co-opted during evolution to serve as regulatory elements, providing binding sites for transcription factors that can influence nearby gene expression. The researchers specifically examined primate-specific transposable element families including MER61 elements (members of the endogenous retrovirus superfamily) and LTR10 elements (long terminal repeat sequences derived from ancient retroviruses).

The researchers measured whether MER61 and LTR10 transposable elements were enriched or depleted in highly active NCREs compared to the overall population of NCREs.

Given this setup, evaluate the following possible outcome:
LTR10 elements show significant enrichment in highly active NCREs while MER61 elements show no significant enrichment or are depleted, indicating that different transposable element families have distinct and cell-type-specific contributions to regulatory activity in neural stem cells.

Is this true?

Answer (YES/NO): NO